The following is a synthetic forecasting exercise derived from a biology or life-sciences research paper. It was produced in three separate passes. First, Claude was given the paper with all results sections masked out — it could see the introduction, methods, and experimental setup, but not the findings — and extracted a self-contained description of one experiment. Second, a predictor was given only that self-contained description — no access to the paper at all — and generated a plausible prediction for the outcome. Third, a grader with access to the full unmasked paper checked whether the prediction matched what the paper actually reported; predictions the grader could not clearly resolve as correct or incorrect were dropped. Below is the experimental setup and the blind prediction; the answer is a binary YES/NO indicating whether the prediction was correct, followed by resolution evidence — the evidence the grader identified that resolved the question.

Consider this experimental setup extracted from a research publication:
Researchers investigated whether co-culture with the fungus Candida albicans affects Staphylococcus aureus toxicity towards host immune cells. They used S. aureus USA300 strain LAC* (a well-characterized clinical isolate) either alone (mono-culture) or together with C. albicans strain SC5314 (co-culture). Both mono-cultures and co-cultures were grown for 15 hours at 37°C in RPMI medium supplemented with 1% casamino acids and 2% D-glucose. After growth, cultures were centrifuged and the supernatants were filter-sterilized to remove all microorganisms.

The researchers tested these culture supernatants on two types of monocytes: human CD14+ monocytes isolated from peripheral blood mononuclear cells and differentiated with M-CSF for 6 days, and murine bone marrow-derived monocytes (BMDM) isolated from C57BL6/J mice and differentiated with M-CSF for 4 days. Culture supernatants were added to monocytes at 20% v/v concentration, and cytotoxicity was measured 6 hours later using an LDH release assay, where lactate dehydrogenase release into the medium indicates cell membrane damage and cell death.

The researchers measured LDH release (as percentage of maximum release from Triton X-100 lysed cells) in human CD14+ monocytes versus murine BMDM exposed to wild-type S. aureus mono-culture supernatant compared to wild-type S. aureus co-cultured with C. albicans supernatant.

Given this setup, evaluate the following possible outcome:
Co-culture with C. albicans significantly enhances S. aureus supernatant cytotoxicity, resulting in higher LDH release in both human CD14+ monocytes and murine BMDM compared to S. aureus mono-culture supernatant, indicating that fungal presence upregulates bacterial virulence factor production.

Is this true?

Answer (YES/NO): YES